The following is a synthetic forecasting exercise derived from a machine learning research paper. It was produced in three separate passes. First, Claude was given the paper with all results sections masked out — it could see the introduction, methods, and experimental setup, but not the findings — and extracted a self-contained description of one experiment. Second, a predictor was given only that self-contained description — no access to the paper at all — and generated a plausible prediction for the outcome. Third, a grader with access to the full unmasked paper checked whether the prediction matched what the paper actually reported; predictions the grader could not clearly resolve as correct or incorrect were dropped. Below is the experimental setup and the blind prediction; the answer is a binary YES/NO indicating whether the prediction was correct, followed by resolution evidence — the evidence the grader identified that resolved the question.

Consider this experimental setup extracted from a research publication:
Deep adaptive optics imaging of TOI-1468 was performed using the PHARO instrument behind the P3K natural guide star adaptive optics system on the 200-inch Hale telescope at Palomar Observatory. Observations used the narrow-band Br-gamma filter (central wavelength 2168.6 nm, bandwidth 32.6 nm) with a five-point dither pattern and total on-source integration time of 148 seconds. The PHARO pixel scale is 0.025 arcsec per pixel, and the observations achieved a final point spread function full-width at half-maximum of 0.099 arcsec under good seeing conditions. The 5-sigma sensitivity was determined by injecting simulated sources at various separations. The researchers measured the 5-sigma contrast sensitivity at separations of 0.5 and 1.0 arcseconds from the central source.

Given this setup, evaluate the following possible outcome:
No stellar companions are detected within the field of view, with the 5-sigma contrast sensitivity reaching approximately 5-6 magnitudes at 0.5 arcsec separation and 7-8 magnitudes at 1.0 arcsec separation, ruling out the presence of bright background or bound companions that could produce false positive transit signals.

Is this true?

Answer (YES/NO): NO